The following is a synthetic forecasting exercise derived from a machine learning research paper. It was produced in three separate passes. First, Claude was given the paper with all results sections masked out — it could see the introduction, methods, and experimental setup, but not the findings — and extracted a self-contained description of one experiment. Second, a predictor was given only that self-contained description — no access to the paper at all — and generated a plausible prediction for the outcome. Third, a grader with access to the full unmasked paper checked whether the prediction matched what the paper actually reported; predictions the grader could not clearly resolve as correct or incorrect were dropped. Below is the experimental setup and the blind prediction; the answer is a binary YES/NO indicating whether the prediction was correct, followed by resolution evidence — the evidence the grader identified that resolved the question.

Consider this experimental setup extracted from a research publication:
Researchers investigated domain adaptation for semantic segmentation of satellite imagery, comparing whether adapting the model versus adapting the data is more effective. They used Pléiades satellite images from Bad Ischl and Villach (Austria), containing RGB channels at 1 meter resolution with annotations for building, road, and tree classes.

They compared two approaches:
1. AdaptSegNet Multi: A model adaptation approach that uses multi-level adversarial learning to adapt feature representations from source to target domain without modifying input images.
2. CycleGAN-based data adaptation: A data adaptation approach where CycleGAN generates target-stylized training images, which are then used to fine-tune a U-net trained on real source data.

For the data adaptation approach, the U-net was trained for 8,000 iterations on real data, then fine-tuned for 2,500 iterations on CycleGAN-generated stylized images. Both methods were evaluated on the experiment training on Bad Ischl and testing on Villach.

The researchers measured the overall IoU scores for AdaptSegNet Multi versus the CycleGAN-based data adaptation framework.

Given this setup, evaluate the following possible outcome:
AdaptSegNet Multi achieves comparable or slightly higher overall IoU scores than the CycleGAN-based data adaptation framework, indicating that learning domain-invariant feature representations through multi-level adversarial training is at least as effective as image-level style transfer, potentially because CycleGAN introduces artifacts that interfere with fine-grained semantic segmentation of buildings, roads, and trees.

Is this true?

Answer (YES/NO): NO